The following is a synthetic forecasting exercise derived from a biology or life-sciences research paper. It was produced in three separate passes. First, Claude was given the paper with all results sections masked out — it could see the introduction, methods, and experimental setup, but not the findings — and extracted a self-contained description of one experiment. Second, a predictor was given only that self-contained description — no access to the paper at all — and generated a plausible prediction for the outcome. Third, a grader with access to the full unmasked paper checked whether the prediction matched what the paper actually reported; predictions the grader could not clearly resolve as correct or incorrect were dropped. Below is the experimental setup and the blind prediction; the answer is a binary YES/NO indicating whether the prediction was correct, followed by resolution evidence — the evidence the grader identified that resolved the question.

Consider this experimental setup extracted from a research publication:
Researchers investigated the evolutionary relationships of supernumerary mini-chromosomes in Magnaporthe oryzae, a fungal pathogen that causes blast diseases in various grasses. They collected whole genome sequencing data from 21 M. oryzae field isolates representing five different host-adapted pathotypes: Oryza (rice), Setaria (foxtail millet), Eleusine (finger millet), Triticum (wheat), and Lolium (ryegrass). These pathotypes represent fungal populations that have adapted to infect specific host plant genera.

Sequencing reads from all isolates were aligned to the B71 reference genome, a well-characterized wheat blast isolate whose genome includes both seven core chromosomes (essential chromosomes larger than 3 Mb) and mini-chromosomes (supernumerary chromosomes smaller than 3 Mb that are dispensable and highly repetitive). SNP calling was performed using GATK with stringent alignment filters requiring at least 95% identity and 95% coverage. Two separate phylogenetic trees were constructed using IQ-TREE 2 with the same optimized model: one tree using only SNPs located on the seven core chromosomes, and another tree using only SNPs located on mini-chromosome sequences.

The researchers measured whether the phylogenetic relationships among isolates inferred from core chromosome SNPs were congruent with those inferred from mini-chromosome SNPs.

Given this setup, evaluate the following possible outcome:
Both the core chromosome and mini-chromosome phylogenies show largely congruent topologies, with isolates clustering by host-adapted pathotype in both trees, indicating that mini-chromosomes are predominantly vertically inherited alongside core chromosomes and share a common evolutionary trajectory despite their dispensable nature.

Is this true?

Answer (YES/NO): NO